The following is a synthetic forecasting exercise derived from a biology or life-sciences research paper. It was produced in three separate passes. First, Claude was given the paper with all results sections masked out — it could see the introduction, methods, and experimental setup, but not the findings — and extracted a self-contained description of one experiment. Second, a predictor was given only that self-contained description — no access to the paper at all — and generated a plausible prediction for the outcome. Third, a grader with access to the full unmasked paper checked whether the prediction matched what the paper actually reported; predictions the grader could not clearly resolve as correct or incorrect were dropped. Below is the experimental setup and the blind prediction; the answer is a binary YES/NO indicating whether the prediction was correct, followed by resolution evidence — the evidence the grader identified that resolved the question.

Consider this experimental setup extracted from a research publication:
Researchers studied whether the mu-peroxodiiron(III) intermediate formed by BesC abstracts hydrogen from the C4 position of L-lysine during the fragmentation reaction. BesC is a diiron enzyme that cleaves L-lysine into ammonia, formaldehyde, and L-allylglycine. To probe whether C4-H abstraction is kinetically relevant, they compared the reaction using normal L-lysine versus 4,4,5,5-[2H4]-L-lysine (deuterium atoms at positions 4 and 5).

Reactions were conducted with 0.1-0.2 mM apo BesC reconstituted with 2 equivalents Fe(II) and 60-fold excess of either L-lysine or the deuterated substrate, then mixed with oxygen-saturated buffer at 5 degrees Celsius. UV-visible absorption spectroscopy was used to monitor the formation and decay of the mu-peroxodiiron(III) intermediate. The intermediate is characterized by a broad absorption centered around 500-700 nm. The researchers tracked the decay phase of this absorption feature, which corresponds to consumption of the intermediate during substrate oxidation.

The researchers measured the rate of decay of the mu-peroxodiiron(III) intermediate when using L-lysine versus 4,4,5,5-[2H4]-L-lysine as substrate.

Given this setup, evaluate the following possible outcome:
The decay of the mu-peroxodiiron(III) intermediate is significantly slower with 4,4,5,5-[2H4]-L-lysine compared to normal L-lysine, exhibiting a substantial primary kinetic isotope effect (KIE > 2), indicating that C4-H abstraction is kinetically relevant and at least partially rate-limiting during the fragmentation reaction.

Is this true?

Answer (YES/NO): YES